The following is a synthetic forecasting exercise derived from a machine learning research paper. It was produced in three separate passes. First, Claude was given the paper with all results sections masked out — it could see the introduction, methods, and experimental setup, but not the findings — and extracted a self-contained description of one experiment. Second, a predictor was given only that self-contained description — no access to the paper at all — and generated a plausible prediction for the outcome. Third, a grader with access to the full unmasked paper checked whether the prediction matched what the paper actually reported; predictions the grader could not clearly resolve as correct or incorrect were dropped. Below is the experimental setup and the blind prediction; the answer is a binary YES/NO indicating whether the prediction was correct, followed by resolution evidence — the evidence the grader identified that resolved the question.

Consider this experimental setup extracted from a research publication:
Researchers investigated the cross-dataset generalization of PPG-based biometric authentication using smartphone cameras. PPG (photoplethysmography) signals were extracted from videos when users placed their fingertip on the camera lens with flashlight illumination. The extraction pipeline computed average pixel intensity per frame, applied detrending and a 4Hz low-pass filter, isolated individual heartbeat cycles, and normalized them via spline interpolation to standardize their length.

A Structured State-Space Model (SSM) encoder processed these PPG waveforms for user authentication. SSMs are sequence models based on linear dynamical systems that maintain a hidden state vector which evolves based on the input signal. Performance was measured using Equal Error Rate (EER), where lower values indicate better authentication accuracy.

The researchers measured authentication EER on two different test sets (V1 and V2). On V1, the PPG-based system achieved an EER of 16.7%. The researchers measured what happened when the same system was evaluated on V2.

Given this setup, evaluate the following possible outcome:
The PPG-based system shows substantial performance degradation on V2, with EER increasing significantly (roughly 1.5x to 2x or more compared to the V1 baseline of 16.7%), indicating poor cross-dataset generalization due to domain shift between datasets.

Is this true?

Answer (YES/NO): NO